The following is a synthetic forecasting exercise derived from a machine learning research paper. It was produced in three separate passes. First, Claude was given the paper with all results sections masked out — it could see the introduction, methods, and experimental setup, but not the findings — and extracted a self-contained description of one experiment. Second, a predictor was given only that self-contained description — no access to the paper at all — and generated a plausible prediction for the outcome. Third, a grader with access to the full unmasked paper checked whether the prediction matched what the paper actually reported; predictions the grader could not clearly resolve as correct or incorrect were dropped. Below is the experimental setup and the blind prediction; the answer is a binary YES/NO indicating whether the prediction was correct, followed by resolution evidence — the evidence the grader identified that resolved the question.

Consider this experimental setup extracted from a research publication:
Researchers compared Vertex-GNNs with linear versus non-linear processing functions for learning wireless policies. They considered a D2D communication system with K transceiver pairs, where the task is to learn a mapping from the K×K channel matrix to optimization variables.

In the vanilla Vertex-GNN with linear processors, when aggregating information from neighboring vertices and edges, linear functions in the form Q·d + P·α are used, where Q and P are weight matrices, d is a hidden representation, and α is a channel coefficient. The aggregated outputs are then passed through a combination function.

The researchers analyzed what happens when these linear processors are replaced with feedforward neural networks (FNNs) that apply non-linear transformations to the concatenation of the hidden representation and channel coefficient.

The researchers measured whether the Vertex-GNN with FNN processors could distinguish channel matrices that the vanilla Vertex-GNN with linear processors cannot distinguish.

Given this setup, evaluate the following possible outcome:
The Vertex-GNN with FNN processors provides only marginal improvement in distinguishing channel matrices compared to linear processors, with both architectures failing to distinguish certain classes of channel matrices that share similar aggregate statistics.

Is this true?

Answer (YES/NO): NO